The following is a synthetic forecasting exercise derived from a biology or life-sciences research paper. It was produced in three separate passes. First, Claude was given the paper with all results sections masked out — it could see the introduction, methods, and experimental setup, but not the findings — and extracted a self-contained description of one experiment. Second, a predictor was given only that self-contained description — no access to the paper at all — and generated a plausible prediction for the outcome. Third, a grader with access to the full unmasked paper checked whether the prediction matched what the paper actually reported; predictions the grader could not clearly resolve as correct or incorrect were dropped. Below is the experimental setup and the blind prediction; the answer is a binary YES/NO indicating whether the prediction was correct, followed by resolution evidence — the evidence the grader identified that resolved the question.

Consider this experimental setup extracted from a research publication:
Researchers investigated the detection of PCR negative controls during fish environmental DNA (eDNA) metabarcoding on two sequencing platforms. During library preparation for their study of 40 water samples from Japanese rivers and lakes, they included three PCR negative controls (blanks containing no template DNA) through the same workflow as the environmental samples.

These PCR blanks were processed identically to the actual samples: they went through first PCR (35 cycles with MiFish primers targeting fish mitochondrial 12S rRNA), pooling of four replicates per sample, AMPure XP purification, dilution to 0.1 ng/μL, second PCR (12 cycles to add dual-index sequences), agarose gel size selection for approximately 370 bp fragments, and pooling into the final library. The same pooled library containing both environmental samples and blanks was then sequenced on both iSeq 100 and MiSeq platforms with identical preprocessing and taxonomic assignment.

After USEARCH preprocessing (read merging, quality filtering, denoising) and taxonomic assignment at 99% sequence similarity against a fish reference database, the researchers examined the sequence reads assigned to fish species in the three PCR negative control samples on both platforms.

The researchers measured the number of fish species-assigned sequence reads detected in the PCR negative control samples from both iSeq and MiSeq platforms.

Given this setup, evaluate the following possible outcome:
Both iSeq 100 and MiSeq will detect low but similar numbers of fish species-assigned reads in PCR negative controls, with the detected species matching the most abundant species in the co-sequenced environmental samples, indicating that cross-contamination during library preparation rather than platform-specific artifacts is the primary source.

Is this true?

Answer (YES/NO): NO